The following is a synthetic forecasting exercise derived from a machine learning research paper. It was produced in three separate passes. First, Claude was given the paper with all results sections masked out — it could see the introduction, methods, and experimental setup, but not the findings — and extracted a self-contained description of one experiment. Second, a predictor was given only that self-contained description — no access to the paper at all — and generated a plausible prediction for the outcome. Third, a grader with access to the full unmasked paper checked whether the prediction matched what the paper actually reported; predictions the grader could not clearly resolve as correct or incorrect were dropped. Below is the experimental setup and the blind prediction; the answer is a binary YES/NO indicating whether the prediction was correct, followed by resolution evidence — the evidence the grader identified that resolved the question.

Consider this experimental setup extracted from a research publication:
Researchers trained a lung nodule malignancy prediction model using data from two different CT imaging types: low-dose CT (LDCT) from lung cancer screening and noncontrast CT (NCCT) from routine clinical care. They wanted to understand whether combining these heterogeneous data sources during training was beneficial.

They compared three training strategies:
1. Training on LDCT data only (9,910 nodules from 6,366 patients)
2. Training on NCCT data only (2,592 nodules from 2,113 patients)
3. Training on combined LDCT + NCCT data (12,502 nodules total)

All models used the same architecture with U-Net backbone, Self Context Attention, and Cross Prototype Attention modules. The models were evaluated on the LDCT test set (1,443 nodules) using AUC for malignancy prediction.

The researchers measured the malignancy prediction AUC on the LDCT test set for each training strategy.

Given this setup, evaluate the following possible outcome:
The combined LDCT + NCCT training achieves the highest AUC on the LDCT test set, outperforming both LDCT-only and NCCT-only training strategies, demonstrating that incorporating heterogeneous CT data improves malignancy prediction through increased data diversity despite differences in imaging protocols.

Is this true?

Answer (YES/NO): YES